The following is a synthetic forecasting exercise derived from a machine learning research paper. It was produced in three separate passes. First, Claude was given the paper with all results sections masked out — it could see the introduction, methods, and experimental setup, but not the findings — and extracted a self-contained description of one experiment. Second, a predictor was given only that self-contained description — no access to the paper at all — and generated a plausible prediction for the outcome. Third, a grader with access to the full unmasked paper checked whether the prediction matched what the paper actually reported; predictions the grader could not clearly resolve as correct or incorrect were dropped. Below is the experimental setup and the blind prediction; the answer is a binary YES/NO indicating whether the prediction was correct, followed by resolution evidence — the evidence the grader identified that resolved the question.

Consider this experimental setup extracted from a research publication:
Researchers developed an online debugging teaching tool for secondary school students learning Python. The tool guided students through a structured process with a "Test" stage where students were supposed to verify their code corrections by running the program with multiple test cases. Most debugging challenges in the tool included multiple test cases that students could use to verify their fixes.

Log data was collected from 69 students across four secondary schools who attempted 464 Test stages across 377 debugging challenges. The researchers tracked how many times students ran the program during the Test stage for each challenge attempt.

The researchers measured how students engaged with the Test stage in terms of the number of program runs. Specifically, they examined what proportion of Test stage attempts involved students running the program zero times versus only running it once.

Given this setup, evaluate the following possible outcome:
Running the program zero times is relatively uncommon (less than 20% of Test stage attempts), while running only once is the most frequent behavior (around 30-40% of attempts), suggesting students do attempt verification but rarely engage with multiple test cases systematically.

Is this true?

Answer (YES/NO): NO